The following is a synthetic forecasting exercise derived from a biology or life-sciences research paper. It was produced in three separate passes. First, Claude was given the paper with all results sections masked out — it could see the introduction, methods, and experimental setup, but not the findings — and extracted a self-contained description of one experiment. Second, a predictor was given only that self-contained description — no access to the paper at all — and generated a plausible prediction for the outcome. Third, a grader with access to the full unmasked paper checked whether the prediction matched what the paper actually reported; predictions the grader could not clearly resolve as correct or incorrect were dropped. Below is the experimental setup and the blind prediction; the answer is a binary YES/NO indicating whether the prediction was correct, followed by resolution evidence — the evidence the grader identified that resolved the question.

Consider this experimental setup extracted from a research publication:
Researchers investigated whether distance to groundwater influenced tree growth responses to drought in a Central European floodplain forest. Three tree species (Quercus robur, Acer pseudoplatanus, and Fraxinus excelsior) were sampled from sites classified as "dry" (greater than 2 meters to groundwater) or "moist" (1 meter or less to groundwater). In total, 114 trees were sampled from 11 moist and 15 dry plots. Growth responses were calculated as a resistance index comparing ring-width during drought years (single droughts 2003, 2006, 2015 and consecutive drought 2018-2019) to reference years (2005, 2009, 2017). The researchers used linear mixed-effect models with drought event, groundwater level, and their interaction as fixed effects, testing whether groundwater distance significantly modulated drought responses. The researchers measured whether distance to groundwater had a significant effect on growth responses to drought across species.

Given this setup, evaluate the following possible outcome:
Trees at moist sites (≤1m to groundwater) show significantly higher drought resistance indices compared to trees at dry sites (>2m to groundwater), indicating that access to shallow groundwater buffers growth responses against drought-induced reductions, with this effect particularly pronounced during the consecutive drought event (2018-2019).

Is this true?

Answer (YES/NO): NO